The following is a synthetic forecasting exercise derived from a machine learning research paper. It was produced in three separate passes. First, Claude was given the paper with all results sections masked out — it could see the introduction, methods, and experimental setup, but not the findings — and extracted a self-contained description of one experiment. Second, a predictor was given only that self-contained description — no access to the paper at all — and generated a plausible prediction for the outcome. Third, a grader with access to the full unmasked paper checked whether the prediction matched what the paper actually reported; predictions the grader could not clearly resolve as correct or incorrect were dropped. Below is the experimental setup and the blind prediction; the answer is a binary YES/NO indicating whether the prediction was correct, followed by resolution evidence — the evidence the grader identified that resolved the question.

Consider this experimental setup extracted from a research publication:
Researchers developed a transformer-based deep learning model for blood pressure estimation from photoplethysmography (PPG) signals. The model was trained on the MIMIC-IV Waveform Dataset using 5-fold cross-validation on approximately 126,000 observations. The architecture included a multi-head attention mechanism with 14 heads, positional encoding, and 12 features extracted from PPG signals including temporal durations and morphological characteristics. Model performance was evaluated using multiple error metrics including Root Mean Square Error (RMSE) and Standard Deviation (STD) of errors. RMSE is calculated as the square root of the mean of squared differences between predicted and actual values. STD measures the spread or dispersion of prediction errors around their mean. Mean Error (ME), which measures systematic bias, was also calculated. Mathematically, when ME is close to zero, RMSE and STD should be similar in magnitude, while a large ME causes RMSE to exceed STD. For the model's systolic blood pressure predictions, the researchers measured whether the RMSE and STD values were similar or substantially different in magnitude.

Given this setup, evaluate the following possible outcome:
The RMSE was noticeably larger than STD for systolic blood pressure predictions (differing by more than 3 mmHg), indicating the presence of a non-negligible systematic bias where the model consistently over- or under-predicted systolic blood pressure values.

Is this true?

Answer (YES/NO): NO